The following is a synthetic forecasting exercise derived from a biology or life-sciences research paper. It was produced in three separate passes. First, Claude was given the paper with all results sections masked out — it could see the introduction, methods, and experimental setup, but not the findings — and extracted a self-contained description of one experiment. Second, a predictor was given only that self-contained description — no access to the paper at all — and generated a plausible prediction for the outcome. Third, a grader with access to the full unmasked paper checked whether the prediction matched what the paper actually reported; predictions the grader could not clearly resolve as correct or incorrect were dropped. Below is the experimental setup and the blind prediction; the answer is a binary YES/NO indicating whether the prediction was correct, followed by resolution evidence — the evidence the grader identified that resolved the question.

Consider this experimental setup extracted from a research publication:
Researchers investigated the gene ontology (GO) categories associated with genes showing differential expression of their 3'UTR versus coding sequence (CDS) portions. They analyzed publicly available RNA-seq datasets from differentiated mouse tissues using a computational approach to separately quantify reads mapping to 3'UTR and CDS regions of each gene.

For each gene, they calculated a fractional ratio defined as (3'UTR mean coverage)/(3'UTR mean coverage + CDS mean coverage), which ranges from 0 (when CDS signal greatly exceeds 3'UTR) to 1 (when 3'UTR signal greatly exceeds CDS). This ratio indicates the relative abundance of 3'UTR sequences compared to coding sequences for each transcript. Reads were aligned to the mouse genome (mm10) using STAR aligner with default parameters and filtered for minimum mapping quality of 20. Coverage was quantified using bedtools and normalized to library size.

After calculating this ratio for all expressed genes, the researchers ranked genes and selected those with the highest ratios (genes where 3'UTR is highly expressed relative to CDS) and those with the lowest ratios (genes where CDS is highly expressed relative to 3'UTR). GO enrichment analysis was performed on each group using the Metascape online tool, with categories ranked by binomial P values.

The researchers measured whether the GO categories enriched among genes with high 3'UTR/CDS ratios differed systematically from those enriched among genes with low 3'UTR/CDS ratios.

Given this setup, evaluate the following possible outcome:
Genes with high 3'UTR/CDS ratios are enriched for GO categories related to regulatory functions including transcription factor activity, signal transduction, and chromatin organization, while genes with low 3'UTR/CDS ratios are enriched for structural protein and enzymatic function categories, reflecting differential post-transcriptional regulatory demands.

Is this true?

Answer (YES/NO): NO